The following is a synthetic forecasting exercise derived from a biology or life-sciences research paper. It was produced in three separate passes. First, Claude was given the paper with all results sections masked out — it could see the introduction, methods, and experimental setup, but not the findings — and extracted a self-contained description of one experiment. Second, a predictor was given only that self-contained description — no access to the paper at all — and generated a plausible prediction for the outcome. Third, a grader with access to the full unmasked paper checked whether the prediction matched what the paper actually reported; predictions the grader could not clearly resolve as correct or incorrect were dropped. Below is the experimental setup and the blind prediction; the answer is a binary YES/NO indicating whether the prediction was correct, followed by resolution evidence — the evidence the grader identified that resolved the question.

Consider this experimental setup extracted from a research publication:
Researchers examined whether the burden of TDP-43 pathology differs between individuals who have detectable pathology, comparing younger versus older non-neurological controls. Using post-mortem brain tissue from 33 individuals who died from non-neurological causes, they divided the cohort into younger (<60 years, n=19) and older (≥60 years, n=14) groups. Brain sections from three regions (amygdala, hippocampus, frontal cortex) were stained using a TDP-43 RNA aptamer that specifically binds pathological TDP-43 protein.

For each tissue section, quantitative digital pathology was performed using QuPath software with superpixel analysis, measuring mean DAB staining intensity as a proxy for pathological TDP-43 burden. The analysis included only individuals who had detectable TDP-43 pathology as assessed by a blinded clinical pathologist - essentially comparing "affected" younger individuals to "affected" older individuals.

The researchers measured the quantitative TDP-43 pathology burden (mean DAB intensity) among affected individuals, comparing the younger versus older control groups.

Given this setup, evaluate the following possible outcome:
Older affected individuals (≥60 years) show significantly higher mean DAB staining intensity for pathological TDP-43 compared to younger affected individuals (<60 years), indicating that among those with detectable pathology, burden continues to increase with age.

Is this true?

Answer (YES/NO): NO